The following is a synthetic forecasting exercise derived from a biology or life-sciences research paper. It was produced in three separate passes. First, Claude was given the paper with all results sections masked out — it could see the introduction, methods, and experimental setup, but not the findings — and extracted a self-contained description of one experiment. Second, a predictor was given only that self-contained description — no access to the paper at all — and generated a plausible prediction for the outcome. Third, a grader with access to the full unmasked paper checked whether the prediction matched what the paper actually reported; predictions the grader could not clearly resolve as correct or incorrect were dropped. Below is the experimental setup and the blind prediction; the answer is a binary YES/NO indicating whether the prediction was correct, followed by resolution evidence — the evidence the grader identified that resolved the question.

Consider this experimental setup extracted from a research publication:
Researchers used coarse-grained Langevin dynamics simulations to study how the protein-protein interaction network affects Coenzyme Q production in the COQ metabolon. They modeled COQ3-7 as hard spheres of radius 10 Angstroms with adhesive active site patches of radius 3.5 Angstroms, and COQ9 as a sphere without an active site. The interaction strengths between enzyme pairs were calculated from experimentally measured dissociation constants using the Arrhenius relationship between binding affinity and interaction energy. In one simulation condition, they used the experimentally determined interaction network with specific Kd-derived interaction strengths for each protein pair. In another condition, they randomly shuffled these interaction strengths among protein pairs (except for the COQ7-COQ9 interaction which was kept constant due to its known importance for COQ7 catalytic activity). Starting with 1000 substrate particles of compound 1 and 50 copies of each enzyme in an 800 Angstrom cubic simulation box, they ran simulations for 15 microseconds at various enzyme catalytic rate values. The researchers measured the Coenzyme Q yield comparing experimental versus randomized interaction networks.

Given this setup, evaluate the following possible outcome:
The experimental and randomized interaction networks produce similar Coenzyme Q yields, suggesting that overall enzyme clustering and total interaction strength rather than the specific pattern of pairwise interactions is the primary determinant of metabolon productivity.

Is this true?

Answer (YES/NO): NO